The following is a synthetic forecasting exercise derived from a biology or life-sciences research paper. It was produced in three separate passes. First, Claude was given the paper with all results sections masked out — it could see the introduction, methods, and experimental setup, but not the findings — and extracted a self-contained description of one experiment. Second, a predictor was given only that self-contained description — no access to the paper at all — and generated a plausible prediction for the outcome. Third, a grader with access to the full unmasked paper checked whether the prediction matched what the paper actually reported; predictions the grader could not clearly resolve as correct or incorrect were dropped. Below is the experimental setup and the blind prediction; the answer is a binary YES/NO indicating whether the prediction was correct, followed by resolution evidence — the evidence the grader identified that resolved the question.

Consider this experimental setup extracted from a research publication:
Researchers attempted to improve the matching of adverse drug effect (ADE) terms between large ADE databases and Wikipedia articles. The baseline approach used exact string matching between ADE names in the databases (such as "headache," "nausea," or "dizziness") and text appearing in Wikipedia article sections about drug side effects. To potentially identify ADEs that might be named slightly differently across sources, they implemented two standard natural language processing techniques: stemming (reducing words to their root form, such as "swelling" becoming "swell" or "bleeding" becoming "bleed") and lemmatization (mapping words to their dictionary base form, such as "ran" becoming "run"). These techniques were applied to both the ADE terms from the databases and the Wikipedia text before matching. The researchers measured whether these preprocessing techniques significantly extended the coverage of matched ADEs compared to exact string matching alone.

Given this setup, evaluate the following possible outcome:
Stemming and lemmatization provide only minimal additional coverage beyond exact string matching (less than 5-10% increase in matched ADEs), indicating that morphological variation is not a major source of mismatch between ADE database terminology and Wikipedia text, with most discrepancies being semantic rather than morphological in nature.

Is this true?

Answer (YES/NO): YES